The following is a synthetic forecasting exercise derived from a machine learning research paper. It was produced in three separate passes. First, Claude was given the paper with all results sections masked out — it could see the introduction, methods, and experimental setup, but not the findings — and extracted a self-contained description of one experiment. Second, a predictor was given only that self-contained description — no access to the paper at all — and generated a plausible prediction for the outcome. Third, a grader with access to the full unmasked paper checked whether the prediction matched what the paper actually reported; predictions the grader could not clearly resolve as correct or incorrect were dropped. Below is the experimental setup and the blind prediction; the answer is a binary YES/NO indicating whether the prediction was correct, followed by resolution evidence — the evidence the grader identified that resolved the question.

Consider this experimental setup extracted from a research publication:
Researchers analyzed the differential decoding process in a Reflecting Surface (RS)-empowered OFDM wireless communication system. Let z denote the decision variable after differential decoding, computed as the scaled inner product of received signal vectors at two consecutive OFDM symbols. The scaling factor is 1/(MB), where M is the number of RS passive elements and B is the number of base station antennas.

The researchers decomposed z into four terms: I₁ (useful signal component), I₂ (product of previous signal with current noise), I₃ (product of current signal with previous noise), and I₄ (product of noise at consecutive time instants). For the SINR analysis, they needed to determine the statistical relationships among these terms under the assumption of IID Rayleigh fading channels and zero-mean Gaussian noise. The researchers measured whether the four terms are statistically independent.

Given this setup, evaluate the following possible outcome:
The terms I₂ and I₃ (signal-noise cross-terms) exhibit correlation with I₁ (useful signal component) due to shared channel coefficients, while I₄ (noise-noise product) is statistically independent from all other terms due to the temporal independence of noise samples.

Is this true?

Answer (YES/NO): NO